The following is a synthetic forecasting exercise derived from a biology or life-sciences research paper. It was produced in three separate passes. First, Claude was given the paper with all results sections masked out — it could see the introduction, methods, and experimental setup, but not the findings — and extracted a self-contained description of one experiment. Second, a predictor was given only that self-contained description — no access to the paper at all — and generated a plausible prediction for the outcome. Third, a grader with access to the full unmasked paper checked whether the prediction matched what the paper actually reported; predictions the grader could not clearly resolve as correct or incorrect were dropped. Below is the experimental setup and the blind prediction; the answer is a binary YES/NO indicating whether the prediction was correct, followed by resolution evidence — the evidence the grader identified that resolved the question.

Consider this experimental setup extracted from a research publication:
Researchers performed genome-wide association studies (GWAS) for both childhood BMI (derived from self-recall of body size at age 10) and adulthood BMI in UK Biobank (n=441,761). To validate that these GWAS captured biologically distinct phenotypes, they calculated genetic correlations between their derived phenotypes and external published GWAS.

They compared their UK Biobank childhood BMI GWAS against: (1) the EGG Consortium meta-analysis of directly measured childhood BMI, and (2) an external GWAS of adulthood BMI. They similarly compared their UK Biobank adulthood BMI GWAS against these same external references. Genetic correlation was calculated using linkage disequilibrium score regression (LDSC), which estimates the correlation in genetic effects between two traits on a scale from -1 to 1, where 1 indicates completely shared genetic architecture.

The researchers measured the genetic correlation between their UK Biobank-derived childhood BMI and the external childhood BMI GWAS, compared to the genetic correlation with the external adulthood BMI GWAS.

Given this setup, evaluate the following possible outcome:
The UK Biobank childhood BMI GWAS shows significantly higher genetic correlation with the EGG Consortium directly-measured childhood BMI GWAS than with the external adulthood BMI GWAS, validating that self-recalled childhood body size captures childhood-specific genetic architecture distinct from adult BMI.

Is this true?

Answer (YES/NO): YES